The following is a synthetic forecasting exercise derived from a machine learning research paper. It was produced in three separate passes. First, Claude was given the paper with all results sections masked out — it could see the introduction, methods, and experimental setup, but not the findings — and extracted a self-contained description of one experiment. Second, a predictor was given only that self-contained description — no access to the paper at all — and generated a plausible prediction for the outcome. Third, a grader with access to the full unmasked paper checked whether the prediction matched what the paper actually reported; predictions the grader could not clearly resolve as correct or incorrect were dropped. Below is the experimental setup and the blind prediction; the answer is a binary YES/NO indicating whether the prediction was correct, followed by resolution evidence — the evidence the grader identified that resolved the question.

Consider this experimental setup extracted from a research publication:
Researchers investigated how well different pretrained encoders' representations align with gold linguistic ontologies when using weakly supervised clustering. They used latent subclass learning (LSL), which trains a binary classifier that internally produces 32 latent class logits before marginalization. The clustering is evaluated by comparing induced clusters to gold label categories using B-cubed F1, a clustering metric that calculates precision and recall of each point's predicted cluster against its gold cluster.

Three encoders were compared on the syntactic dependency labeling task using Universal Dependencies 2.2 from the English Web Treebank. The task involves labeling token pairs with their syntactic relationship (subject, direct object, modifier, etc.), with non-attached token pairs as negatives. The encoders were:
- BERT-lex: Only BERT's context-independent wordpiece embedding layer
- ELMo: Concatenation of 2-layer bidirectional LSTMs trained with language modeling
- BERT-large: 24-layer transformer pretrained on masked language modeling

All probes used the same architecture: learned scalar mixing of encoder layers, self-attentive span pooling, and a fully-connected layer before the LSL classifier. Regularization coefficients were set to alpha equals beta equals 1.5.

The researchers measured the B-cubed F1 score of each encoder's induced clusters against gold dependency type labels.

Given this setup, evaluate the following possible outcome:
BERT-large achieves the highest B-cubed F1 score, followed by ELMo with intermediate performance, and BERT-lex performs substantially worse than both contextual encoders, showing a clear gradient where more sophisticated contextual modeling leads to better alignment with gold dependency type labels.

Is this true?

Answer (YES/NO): NO